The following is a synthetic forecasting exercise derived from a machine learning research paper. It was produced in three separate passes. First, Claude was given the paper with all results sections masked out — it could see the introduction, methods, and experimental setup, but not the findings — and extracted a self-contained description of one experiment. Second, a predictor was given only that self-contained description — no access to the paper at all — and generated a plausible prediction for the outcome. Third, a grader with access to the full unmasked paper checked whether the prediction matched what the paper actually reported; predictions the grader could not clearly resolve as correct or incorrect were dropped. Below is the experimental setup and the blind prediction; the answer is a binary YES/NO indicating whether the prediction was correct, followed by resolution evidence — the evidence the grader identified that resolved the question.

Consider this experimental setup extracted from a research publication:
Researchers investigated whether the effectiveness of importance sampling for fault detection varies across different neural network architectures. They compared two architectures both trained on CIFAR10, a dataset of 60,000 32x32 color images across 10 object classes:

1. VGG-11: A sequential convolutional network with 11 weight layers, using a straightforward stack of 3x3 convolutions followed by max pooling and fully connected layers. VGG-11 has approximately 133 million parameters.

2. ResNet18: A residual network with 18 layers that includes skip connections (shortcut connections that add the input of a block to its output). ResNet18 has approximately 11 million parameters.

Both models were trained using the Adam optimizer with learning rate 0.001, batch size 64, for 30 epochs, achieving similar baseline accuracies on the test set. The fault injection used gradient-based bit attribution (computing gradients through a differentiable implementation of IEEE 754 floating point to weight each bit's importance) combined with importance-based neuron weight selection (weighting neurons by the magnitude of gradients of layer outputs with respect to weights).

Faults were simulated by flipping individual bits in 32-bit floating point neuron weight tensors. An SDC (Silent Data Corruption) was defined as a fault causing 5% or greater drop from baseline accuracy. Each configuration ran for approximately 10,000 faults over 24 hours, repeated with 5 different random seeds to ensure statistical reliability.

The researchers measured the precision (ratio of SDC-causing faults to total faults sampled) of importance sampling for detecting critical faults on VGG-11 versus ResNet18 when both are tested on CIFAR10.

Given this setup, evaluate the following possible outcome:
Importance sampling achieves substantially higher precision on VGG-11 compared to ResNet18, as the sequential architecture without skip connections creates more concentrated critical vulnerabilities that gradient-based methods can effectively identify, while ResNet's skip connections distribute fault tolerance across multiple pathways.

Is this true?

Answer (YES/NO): NO